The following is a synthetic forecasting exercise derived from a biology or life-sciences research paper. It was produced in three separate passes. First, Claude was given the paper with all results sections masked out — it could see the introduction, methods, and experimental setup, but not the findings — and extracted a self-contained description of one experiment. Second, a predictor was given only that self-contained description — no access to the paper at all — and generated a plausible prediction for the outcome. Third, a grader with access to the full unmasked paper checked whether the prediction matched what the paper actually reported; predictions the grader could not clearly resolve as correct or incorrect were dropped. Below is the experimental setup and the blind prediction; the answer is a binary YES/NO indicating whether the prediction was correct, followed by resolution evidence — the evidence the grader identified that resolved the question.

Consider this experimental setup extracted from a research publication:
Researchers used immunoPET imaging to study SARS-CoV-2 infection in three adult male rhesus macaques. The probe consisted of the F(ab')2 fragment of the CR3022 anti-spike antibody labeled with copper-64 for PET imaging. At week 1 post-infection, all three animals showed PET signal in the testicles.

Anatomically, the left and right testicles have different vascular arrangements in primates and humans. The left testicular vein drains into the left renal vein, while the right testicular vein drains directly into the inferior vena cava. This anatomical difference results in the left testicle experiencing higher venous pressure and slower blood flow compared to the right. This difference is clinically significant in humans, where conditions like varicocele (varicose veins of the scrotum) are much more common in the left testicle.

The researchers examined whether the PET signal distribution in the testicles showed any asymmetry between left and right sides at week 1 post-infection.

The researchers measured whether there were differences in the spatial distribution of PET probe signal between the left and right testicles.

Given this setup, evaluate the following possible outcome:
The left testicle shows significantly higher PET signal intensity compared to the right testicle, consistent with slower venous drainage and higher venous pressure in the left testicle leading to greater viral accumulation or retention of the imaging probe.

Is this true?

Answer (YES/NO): NO